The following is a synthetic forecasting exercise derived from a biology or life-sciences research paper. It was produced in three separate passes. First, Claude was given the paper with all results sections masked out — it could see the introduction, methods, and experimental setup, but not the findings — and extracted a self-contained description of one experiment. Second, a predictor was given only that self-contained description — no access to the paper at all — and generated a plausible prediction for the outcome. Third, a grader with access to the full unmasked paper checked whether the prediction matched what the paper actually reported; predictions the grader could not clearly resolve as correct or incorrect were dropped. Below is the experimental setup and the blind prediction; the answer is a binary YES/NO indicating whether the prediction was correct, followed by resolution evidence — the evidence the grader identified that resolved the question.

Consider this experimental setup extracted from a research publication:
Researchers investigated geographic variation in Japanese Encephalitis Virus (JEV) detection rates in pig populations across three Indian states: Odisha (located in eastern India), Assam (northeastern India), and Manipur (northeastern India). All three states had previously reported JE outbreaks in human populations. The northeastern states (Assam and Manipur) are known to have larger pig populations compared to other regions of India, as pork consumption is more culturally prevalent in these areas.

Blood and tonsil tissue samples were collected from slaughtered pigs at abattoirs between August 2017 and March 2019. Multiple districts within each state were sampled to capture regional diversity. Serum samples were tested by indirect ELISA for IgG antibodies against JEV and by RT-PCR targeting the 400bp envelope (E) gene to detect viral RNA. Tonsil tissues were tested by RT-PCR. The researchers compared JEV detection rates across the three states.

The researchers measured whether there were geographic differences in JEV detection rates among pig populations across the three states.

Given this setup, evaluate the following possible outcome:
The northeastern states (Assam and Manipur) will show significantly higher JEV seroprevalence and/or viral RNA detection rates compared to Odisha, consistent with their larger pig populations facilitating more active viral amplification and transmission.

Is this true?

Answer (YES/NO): NO